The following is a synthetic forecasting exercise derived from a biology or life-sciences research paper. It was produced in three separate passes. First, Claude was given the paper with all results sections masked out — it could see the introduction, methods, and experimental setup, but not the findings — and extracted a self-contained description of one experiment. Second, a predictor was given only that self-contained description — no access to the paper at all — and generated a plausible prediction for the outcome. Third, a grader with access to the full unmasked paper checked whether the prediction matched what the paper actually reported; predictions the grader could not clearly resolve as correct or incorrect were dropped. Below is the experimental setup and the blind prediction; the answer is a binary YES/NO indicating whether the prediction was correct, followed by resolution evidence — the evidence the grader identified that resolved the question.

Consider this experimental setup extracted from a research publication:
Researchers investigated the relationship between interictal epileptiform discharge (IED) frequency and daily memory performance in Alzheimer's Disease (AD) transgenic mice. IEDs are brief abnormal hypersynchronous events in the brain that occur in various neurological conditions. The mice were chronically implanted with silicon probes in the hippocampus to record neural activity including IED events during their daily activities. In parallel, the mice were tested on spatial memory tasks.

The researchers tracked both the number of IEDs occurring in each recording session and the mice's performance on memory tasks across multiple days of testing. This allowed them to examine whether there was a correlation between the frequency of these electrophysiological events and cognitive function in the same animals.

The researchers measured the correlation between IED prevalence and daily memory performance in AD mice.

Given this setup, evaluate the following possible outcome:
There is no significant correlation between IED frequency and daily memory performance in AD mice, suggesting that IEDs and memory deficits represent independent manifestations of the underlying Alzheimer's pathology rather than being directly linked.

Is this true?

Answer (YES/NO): NO